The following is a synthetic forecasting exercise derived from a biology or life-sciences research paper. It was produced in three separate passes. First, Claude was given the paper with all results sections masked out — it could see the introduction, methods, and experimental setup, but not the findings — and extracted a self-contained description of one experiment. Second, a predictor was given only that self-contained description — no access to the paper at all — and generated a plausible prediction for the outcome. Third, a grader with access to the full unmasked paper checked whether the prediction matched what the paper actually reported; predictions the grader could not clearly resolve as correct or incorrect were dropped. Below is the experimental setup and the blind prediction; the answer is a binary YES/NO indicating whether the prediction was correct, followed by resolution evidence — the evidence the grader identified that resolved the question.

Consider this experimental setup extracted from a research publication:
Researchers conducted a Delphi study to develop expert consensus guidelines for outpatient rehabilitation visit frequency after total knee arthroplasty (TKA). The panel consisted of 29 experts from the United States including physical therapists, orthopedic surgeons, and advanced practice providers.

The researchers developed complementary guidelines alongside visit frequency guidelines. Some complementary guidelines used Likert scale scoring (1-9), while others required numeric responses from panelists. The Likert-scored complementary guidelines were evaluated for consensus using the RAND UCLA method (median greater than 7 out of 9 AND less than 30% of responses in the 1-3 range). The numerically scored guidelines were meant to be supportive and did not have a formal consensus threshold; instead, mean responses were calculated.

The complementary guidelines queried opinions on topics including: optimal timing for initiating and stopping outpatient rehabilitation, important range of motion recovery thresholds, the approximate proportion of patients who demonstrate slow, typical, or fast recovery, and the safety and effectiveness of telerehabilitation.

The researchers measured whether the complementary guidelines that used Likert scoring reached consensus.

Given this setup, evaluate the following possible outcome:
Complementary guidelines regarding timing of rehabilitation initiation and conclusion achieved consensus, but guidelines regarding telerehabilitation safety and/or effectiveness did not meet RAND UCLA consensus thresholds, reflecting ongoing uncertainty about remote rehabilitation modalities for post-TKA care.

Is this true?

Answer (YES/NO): NO